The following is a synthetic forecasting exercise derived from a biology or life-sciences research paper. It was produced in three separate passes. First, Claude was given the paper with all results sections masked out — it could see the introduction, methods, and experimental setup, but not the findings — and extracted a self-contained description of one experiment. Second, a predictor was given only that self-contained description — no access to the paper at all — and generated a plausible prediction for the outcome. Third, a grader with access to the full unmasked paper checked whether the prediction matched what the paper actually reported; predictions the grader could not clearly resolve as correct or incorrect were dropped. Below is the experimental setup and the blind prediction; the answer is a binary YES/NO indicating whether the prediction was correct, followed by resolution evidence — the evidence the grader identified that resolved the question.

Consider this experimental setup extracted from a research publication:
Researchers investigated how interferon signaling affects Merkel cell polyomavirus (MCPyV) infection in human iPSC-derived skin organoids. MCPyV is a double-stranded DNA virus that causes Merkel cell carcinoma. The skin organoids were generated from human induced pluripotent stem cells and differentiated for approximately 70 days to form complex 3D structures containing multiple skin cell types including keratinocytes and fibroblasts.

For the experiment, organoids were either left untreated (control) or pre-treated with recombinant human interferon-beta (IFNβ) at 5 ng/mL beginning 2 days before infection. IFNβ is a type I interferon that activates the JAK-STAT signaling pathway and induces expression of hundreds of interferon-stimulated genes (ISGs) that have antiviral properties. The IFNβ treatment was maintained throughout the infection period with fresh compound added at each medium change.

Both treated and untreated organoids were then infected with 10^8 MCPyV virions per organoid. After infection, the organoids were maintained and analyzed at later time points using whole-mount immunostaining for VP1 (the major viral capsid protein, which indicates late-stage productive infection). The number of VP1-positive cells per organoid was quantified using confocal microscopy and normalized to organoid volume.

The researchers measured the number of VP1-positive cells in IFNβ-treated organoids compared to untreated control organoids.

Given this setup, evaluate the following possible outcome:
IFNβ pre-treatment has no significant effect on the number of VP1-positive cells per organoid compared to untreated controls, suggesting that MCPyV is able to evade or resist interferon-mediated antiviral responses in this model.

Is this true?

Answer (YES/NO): NO